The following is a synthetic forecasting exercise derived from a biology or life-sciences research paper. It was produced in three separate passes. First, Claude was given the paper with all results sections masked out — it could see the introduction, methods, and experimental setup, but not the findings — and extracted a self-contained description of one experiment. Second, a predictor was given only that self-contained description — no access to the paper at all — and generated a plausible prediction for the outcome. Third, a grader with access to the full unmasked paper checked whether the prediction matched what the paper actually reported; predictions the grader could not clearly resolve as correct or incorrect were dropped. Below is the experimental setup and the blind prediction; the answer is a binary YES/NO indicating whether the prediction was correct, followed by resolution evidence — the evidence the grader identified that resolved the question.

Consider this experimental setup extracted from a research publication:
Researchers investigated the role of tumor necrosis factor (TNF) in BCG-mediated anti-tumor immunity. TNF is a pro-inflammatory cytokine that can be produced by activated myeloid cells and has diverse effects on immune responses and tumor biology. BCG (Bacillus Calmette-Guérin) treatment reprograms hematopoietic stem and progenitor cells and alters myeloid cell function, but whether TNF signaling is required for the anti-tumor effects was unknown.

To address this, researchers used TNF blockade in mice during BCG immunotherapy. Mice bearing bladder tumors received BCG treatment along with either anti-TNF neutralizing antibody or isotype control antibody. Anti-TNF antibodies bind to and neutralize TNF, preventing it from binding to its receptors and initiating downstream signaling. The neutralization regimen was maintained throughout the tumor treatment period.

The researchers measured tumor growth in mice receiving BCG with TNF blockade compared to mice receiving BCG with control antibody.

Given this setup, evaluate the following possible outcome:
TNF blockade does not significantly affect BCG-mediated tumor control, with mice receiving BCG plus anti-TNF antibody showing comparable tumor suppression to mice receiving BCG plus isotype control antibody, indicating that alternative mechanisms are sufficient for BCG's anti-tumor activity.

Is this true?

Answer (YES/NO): NO